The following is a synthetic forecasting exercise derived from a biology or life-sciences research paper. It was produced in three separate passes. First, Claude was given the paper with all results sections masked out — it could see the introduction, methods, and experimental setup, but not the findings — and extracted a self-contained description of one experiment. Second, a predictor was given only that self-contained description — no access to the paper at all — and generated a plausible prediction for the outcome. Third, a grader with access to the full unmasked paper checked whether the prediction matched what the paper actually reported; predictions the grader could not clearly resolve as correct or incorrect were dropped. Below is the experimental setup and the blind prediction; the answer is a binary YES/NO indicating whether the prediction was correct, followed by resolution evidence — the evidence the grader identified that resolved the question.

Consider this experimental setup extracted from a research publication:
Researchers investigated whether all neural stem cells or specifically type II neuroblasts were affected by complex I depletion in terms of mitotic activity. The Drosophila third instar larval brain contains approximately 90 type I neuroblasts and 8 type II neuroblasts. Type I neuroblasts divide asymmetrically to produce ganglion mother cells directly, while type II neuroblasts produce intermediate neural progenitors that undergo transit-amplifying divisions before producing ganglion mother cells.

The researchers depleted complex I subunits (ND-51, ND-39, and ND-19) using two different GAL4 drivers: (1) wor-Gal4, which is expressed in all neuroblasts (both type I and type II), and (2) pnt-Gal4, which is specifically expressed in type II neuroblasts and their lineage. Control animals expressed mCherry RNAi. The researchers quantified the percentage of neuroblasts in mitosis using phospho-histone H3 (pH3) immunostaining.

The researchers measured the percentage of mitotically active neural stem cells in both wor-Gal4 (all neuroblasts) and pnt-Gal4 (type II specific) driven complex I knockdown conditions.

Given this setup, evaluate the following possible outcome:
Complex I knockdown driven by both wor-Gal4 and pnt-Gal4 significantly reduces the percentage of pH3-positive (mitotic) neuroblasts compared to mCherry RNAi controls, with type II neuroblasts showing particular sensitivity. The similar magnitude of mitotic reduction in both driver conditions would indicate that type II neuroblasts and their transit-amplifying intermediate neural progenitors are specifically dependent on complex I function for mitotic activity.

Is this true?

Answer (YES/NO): NO